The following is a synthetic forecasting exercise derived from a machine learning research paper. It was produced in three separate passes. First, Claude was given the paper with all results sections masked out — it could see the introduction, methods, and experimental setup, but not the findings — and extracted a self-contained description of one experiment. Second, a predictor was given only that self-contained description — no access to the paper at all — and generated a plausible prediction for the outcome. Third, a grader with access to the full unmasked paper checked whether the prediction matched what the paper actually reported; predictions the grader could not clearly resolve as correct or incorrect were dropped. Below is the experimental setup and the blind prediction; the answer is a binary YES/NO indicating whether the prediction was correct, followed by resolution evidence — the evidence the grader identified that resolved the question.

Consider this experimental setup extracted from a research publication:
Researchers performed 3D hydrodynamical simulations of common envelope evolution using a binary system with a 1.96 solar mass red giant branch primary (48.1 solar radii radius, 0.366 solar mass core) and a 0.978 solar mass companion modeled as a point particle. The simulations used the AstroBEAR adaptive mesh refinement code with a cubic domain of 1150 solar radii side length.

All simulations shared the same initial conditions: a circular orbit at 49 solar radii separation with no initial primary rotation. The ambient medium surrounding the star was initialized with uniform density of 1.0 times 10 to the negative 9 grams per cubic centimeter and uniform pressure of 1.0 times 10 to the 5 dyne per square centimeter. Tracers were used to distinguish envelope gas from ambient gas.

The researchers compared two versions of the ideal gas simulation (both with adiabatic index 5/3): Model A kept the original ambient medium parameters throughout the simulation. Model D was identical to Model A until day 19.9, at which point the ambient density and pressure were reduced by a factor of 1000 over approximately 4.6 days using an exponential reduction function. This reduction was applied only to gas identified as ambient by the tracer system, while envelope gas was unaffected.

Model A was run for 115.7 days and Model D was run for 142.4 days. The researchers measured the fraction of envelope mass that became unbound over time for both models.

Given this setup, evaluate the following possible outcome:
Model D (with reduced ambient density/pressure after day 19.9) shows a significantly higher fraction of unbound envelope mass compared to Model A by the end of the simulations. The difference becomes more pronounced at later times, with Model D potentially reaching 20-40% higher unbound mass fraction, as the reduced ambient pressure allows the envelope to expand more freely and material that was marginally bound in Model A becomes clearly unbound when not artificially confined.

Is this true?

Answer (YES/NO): NO